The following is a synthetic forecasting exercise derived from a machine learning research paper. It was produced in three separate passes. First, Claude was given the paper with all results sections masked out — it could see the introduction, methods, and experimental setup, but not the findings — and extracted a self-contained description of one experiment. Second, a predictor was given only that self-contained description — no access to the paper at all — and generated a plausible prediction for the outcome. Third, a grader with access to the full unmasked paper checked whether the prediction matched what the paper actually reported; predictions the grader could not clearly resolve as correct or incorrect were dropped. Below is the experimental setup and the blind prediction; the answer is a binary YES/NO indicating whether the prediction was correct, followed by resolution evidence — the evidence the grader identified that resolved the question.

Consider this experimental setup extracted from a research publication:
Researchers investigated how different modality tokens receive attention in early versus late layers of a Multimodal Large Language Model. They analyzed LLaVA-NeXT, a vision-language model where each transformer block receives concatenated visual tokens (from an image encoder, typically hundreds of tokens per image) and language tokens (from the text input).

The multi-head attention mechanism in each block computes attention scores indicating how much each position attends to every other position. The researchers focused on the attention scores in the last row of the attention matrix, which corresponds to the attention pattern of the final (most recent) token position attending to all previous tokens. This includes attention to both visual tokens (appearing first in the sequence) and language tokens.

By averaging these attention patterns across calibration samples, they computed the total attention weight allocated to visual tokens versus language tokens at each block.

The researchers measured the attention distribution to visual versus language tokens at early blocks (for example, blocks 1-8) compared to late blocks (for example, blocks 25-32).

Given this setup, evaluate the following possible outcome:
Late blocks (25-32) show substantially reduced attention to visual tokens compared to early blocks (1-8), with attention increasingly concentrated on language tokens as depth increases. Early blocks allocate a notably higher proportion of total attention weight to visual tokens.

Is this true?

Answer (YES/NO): YES